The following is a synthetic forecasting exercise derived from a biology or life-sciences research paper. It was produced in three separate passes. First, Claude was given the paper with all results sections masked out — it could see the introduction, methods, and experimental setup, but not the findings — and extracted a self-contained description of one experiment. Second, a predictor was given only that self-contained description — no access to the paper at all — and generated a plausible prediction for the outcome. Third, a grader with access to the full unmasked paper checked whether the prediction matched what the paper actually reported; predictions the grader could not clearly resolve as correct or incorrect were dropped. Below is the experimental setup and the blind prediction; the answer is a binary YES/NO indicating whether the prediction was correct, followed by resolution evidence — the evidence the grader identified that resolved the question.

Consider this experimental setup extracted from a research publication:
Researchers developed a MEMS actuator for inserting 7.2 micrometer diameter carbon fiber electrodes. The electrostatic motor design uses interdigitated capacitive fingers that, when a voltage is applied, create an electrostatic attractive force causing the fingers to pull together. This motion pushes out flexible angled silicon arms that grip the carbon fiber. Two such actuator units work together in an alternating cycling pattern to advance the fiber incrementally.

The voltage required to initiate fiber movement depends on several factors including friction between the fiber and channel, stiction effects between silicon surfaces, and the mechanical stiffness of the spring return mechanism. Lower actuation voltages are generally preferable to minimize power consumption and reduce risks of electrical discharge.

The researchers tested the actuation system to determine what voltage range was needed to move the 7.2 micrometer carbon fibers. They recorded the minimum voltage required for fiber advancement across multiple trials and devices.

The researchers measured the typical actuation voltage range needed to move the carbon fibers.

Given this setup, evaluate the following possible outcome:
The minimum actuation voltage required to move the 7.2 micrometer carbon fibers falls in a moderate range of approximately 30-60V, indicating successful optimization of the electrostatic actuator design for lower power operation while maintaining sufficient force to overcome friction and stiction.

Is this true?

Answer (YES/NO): NO